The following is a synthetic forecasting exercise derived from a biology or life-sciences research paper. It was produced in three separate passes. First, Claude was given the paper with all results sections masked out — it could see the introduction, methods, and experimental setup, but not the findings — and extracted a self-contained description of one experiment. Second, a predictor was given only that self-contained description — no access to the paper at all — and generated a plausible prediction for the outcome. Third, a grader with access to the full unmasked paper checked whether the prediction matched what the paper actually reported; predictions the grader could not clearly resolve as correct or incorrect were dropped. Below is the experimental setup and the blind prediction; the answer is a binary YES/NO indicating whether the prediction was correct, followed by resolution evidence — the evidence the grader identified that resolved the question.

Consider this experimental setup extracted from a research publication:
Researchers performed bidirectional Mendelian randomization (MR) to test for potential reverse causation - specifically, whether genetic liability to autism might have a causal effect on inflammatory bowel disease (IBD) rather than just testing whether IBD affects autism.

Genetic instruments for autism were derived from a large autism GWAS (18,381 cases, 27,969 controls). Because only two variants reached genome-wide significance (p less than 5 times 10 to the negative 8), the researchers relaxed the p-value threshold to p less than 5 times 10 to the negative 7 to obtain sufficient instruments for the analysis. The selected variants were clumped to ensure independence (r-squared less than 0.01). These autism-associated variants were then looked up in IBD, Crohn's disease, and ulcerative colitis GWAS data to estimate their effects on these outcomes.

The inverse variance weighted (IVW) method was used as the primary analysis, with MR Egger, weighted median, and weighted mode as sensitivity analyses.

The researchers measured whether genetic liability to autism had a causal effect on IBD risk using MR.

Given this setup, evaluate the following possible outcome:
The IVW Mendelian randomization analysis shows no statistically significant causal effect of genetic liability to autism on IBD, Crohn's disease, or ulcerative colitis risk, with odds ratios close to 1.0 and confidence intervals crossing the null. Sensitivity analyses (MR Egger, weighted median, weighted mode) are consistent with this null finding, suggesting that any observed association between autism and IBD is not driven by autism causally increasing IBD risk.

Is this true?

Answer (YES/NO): YES